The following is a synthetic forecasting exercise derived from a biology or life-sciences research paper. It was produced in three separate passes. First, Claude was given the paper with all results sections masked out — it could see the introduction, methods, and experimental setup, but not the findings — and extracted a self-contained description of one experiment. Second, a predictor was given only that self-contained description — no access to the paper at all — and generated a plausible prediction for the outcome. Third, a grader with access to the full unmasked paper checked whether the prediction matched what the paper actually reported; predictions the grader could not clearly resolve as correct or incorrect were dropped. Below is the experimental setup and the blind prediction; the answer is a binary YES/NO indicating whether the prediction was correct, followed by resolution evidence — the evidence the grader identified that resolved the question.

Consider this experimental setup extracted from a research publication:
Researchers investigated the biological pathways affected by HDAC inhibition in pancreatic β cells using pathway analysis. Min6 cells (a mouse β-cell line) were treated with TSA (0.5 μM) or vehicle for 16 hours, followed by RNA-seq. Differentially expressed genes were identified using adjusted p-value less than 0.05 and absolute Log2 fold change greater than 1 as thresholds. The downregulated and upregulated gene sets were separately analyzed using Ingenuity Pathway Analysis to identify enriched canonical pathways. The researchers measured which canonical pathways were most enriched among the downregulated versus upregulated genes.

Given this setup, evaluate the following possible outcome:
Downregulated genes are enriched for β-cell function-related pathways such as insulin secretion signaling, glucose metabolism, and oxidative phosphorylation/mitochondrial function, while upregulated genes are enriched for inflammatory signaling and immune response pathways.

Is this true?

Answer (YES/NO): NO